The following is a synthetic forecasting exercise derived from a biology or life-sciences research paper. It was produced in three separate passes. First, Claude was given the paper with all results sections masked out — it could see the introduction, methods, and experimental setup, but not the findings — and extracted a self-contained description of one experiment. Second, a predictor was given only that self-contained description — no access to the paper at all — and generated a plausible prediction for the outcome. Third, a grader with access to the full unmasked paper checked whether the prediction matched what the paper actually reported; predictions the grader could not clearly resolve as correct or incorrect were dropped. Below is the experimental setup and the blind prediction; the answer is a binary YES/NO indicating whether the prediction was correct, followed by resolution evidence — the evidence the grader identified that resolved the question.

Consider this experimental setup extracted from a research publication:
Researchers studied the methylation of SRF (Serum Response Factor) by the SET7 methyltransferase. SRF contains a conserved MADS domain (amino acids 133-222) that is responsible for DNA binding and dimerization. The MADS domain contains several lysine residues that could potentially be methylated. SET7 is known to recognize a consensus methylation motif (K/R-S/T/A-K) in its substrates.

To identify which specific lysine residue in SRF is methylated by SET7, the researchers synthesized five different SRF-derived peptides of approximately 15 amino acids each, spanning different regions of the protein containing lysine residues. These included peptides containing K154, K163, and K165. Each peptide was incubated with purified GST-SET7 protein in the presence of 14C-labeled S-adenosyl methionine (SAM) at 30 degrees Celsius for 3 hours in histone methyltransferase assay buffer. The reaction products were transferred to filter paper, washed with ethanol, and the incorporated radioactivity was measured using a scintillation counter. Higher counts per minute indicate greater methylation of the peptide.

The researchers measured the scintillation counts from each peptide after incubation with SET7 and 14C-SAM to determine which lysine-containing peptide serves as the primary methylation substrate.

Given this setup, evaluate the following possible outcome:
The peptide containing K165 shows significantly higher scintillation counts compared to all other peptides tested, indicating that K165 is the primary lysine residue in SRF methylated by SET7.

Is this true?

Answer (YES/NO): YES